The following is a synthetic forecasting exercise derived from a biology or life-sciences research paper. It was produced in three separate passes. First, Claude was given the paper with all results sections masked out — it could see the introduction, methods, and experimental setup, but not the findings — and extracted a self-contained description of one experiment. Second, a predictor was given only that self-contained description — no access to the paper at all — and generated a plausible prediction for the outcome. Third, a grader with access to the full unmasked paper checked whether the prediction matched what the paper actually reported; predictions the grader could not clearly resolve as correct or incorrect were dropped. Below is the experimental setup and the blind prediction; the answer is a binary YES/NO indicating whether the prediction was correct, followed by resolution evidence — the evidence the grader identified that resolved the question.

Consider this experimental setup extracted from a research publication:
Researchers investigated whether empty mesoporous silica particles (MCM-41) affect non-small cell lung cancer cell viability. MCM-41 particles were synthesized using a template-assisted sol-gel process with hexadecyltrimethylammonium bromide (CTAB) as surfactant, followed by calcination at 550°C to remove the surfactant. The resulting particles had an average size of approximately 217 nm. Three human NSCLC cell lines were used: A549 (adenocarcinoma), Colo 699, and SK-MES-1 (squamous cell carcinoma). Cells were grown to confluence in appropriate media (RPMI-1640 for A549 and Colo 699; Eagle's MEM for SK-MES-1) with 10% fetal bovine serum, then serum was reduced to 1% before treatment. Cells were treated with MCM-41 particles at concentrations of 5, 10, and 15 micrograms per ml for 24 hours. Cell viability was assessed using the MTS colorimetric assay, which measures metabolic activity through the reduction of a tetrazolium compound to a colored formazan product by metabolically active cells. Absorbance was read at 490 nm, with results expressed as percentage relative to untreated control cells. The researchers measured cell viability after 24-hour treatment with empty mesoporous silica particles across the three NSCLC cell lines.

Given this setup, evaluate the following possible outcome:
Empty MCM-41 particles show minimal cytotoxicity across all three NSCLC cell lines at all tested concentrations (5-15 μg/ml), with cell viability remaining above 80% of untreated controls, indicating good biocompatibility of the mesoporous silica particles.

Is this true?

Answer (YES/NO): NO